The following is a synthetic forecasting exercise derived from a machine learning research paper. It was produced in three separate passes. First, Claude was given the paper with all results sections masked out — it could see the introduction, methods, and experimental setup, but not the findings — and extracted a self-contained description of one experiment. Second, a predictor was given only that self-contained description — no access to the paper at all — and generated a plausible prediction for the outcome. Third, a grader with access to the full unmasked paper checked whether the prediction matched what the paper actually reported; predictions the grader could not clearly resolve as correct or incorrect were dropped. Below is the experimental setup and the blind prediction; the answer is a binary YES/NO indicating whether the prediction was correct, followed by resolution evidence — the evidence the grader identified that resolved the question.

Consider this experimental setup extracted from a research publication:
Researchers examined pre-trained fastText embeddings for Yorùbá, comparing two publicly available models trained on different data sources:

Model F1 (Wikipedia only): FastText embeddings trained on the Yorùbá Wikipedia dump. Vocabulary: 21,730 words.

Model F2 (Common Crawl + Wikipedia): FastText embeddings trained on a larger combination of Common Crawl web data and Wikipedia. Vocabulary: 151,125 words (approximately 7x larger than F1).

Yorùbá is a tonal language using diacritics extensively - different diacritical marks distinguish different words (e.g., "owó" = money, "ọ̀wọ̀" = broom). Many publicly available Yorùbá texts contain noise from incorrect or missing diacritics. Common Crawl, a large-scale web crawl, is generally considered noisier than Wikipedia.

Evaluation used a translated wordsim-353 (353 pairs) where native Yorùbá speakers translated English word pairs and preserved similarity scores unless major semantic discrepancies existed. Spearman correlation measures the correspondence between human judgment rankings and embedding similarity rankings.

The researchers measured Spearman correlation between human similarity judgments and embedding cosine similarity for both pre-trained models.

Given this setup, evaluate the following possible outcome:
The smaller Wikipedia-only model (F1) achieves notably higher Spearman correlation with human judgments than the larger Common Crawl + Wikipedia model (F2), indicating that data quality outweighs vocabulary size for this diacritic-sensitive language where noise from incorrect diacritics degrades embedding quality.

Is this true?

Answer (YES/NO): YES